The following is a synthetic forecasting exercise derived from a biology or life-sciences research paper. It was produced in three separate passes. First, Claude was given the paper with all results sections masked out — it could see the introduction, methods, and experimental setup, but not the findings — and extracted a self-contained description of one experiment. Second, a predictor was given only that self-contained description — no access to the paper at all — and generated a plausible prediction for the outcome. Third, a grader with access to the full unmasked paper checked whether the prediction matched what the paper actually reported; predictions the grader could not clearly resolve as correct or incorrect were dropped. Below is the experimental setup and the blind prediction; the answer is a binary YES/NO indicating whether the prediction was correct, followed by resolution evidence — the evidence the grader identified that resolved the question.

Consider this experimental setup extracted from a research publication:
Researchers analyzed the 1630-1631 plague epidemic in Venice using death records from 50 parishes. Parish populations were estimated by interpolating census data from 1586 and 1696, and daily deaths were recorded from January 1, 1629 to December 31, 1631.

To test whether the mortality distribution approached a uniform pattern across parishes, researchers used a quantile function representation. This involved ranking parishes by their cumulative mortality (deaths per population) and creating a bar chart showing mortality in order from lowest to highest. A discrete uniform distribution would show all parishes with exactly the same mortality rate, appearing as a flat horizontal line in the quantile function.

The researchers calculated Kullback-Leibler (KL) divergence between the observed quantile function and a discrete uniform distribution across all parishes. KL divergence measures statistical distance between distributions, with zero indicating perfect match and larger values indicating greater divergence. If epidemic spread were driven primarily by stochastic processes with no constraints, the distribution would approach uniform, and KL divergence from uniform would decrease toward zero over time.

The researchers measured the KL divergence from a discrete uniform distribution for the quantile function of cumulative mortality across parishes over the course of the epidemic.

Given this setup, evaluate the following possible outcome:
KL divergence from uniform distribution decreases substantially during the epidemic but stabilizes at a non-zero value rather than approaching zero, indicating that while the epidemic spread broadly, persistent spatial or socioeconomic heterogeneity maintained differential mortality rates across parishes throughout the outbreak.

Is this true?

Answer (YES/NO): NO